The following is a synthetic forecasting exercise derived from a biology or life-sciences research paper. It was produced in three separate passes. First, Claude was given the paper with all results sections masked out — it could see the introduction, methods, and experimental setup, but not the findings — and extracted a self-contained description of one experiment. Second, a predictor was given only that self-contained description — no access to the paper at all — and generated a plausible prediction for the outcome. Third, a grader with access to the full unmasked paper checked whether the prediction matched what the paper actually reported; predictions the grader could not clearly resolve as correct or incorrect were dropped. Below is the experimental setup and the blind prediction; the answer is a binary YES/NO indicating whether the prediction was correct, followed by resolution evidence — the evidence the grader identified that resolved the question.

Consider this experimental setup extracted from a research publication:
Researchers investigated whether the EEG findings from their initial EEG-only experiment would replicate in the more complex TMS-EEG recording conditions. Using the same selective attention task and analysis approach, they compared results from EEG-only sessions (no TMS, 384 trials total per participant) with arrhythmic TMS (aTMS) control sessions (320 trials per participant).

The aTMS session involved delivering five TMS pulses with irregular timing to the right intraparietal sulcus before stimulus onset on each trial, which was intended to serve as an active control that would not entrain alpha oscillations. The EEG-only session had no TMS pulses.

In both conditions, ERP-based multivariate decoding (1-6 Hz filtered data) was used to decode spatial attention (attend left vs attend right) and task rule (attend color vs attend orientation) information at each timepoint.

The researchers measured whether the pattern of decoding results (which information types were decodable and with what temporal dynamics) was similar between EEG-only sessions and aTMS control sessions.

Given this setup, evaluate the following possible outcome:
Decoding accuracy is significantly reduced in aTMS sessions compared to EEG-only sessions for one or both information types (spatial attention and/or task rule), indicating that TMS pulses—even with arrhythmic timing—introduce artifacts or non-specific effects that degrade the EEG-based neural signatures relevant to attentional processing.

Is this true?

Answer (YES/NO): NO